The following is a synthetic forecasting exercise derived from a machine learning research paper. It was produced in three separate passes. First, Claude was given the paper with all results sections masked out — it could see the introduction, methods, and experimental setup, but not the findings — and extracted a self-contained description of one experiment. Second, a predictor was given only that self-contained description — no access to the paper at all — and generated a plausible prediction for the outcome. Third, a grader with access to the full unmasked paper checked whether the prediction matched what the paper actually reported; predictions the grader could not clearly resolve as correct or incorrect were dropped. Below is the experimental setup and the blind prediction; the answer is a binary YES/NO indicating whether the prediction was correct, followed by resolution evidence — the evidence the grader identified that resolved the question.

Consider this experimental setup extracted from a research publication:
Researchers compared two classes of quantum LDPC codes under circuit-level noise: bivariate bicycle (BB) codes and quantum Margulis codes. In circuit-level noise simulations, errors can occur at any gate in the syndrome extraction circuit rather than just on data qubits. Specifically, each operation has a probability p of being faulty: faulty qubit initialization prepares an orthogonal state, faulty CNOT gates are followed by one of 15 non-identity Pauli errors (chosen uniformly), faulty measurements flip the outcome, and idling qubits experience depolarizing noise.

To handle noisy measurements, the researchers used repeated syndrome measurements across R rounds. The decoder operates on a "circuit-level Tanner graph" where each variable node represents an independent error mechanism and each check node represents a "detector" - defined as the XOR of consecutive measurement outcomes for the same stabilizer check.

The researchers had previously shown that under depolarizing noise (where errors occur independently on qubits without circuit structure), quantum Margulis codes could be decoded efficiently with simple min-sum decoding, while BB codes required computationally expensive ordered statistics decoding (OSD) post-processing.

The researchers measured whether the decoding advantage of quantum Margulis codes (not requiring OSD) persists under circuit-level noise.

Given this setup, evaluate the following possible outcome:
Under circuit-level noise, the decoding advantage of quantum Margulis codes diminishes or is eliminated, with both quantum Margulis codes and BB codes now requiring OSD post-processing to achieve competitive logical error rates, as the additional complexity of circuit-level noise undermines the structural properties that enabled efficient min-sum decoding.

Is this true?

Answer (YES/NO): YES